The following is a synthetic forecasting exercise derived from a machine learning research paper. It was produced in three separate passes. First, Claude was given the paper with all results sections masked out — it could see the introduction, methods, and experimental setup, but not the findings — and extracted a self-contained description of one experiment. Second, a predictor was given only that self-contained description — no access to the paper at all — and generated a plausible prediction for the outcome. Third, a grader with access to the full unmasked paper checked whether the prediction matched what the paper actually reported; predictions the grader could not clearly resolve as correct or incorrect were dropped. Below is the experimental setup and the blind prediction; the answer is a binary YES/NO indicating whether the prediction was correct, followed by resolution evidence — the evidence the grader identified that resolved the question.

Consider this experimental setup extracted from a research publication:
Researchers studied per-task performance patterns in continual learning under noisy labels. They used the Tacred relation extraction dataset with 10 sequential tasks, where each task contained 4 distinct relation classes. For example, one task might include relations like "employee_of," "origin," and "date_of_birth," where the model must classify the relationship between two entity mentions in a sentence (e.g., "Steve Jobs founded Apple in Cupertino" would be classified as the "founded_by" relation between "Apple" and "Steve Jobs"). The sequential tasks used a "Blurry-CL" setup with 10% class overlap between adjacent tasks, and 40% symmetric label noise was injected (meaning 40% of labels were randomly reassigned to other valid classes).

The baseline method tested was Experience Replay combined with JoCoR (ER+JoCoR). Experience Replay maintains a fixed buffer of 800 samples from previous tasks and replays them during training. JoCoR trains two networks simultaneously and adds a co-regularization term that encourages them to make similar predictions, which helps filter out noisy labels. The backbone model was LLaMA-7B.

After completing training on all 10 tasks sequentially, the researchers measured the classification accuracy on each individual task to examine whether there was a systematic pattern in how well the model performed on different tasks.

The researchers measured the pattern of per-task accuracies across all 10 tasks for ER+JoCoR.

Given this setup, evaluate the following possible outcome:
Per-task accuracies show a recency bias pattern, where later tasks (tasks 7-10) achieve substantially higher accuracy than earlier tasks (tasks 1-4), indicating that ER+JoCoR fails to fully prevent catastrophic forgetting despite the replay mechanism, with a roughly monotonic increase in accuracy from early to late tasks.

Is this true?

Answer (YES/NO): NO